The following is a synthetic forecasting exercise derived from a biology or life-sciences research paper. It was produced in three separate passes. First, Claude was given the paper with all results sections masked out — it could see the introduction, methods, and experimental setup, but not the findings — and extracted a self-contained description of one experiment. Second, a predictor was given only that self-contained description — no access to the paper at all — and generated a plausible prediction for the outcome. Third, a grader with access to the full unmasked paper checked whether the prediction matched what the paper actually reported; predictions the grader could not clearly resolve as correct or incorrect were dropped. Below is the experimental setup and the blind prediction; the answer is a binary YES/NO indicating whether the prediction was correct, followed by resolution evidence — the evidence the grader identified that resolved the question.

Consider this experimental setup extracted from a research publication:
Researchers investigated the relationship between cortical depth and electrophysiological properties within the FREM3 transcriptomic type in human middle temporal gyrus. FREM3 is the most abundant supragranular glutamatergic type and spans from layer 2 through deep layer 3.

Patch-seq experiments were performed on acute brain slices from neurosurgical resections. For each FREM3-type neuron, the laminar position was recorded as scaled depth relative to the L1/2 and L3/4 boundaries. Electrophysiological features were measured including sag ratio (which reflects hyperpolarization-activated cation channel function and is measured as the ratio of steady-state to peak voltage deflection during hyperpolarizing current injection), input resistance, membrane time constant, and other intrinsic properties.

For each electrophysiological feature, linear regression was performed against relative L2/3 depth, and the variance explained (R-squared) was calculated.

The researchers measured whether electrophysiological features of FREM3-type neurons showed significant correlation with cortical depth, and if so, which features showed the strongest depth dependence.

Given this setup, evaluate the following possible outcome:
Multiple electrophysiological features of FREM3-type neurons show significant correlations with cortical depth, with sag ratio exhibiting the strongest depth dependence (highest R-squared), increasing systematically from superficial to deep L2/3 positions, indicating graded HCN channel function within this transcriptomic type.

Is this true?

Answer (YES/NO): NO